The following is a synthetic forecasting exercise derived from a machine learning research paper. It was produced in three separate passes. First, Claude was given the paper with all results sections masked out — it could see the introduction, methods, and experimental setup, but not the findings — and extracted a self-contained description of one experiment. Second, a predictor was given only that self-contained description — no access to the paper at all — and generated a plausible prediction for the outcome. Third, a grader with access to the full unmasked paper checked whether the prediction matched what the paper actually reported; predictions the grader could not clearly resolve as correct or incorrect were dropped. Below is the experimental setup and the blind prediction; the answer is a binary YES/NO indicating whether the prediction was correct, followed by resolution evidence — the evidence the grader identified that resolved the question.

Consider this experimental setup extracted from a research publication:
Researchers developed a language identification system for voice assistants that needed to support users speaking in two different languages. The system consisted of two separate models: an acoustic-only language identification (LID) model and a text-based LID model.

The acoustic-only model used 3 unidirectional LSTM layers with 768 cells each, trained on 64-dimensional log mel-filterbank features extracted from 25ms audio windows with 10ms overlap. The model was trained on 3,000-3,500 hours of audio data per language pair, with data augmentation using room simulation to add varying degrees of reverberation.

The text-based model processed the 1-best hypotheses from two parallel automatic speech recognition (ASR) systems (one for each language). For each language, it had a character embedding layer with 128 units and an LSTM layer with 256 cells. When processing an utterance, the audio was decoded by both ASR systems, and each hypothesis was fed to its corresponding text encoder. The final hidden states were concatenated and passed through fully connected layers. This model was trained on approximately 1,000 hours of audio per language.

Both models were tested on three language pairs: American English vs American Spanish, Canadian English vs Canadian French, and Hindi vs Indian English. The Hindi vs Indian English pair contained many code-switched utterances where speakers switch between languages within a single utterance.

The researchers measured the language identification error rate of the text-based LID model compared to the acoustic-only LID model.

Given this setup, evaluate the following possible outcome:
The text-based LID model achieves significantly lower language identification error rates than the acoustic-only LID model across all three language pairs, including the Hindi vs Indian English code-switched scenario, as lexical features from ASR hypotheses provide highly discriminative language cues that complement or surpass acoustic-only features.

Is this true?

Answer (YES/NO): NO